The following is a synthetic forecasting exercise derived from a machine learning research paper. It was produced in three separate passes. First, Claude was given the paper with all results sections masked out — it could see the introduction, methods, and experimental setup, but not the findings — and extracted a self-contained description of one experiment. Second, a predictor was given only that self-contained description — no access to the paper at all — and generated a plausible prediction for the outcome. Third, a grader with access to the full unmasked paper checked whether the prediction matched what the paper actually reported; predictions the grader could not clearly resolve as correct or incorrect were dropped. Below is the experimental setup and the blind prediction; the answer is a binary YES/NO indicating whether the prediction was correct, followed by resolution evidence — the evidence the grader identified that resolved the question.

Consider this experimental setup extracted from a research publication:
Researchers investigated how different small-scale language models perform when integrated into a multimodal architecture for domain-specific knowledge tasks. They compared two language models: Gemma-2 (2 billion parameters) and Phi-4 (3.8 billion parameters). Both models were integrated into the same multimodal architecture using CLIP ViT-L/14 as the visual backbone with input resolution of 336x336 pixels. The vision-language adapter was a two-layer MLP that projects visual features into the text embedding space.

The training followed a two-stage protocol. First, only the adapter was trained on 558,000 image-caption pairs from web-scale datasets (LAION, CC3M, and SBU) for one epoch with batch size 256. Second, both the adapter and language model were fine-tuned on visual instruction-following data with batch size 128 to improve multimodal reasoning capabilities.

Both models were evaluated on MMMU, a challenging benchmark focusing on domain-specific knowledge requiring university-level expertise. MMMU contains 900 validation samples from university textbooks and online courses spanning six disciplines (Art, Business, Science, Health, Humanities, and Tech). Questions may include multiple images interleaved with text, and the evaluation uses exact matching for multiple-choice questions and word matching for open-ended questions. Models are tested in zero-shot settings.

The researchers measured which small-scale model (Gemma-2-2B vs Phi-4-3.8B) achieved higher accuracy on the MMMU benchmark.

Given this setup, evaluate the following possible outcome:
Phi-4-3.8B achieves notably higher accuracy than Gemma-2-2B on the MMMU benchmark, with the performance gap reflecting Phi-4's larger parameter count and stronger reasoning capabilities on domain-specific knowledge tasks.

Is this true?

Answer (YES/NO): YES